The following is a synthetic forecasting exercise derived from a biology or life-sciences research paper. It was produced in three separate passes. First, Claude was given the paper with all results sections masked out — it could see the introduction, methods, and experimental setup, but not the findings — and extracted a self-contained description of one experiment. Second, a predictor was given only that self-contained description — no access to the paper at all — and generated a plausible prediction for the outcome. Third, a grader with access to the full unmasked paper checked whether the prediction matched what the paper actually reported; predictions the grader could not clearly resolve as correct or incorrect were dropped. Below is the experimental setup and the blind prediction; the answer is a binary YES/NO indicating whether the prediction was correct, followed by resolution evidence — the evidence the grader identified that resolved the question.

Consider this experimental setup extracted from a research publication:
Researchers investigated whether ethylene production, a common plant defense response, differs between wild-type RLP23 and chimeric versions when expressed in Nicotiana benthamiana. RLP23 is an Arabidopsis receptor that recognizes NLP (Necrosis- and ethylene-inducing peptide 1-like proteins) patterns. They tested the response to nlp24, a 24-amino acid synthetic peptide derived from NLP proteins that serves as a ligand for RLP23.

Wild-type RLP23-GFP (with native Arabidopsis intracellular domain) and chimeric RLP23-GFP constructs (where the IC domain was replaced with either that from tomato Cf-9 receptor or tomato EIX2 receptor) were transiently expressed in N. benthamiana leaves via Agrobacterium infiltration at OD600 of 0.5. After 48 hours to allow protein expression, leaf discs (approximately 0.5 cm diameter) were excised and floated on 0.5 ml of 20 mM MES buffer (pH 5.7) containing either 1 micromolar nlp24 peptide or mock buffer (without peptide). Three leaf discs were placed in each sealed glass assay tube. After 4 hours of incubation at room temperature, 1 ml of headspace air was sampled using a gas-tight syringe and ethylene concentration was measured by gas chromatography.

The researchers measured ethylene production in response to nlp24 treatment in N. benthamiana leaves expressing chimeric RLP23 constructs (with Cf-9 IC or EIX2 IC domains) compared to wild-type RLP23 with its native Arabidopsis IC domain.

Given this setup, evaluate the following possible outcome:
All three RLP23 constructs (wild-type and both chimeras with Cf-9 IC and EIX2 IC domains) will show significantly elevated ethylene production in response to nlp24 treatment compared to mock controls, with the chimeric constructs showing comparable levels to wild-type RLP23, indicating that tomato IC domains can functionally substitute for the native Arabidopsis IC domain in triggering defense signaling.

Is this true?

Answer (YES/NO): NO